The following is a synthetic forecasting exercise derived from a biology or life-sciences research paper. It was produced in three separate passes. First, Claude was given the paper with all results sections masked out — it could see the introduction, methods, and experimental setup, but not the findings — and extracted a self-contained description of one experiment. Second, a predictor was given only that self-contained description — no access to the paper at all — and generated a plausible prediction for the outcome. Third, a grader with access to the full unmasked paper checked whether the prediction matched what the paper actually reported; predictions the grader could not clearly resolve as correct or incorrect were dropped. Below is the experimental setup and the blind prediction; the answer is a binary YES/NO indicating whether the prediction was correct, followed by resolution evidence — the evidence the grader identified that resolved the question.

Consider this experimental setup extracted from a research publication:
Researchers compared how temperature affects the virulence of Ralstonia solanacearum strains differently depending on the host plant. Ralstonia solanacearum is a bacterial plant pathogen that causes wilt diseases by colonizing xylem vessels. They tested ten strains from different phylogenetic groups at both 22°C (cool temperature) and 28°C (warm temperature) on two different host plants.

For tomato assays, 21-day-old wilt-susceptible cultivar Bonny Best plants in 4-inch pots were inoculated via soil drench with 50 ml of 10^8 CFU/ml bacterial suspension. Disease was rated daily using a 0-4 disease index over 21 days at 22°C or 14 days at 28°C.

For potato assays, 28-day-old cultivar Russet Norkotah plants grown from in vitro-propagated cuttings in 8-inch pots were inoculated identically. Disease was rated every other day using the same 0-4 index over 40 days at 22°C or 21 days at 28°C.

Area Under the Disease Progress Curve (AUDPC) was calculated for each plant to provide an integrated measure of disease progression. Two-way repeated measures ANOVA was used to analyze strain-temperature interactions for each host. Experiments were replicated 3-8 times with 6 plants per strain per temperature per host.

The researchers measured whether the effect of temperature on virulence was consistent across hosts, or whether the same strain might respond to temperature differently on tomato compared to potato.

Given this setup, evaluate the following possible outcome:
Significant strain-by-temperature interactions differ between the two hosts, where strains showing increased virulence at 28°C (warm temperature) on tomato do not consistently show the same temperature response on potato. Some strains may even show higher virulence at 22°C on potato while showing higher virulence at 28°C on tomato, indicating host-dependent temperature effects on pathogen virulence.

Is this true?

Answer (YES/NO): YES